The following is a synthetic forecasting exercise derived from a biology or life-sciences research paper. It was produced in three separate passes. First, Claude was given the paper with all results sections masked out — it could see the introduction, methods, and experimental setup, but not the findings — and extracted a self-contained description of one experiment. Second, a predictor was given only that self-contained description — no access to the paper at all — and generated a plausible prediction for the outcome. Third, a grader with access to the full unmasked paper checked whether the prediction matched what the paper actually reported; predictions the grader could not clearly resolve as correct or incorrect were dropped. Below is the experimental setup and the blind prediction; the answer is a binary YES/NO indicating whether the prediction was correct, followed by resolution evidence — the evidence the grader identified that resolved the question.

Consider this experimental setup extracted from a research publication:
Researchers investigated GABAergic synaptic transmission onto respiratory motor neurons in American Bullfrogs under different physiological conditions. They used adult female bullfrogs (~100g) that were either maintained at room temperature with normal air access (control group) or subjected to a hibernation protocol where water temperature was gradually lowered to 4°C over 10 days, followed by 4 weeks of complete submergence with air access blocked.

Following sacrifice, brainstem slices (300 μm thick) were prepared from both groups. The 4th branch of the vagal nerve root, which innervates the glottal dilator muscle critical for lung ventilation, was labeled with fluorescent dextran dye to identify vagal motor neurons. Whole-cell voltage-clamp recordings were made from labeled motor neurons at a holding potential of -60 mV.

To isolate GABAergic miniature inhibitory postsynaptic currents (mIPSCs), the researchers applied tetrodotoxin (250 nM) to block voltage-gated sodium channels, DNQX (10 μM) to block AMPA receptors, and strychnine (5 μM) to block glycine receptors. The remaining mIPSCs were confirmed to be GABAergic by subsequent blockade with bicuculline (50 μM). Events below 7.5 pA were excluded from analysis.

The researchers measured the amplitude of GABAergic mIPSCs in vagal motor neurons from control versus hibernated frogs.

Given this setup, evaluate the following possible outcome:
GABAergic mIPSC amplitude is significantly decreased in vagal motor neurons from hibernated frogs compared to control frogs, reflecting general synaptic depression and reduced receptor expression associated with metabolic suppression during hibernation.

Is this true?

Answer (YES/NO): NO